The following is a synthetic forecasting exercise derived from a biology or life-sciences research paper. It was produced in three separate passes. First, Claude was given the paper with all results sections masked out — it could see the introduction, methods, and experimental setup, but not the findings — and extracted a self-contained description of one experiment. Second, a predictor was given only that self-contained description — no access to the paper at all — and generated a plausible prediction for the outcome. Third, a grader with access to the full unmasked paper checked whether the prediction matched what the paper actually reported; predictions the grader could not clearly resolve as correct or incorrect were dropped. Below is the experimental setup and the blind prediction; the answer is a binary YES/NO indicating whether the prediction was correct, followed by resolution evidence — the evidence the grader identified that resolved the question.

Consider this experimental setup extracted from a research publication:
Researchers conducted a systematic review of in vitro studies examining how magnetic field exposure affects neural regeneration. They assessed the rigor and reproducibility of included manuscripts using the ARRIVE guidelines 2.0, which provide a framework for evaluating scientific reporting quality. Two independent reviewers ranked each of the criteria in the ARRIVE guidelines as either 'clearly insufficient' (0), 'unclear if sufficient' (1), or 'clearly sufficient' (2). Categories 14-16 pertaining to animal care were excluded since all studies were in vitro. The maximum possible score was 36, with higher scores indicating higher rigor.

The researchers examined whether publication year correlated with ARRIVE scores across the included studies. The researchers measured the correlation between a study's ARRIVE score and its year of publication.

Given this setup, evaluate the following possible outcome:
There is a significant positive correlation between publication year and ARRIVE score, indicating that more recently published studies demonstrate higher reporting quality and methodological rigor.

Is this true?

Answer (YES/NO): YES